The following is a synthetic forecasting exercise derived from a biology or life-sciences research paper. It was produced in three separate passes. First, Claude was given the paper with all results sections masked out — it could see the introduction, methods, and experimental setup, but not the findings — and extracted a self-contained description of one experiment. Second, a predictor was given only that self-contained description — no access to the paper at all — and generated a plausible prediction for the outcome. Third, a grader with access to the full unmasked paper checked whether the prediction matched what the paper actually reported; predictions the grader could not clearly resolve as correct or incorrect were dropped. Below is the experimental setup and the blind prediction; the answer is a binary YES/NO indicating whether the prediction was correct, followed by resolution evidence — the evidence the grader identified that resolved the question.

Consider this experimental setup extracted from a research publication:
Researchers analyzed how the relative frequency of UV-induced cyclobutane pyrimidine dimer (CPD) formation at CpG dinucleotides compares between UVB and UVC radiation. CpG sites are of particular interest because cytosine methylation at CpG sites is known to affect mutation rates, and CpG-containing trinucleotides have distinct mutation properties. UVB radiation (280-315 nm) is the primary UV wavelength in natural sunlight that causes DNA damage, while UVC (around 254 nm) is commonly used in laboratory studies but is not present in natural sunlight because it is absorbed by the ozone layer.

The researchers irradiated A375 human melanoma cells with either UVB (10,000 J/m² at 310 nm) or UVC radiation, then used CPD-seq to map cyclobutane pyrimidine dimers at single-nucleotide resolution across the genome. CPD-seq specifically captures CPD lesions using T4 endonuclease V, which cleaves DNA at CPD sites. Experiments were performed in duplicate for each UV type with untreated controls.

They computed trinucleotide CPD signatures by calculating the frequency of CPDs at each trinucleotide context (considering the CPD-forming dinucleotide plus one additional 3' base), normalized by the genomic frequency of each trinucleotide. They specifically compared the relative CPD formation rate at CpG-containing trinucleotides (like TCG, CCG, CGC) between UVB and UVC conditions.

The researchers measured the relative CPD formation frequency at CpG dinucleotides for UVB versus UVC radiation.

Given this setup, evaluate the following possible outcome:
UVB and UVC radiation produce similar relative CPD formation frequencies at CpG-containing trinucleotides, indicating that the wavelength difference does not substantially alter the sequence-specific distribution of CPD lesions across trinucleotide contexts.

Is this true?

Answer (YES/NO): NO